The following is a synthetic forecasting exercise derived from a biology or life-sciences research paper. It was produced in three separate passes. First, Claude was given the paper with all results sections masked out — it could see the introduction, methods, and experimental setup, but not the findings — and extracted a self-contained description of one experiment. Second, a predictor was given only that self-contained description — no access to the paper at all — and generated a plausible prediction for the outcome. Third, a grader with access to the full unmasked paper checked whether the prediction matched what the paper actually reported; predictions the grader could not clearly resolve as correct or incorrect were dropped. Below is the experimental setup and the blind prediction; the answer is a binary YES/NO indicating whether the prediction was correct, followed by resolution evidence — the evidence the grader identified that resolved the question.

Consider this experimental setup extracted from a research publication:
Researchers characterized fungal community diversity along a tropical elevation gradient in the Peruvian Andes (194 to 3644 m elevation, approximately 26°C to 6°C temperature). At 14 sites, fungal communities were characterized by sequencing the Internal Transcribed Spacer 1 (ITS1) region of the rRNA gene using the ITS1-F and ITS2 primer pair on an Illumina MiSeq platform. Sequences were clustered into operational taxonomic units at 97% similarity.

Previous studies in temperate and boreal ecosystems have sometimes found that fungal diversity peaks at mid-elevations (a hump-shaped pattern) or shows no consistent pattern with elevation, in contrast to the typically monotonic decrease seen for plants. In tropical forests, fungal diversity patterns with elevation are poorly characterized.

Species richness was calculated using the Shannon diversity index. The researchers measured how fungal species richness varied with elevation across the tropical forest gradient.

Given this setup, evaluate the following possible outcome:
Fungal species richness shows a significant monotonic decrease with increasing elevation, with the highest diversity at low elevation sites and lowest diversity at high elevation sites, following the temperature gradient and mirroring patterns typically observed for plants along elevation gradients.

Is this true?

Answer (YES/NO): YES